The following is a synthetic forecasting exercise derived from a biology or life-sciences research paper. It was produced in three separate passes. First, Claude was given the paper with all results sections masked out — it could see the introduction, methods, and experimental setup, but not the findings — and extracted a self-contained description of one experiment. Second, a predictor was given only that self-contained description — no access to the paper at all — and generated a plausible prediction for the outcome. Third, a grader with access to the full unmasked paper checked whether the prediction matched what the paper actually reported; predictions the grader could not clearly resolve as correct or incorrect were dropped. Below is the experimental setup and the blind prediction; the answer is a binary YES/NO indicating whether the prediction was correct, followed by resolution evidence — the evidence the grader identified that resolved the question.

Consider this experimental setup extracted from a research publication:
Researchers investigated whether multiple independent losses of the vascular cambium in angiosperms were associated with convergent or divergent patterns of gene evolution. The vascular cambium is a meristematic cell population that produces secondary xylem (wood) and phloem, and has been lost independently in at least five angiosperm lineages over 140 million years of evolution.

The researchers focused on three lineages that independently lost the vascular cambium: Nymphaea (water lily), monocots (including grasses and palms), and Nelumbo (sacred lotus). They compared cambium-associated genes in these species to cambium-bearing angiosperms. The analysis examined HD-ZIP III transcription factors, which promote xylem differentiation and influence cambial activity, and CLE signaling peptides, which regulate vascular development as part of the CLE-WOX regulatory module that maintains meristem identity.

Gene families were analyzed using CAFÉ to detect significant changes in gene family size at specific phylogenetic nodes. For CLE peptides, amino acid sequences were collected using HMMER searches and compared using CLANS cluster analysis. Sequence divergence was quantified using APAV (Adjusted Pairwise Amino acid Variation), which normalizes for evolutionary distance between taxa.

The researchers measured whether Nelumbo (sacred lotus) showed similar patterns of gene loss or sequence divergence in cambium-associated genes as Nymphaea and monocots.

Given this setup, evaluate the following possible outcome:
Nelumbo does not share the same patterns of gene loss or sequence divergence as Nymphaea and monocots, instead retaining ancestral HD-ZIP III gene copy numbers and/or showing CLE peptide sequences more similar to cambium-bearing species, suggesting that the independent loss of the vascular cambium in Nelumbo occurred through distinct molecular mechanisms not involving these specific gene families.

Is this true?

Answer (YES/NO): YES